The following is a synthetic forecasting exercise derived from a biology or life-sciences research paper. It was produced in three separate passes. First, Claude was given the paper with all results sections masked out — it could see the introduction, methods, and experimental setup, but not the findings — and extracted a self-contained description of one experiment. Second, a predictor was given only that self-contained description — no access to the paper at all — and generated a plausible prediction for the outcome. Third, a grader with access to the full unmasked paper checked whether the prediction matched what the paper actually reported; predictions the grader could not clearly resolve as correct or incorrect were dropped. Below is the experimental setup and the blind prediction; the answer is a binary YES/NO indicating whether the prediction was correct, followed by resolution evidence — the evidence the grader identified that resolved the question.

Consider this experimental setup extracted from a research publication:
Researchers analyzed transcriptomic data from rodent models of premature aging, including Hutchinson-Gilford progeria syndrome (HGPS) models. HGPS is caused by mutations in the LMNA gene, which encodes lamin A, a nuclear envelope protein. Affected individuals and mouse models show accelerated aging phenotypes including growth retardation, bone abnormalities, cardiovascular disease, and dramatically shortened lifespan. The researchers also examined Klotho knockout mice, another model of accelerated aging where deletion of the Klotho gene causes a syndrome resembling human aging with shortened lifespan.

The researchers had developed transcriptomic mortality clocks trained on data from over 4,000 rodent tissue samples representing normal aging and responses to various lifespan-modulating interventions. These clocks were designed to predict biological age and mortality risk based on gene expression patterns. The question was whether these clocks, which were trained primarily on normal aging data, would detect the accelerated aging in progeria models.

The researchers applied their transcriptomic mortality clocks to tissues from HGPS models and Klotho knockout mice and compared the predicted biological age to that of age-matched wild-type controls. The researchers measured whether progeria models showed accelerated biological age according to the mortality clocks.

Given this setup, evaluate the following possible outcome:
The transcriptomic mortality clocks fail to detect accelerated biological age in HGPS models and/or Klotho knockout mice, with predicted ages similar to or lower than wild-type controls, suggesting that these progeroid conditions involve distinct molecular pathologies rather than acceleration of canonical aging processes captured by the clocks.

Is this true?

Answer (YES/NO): NO